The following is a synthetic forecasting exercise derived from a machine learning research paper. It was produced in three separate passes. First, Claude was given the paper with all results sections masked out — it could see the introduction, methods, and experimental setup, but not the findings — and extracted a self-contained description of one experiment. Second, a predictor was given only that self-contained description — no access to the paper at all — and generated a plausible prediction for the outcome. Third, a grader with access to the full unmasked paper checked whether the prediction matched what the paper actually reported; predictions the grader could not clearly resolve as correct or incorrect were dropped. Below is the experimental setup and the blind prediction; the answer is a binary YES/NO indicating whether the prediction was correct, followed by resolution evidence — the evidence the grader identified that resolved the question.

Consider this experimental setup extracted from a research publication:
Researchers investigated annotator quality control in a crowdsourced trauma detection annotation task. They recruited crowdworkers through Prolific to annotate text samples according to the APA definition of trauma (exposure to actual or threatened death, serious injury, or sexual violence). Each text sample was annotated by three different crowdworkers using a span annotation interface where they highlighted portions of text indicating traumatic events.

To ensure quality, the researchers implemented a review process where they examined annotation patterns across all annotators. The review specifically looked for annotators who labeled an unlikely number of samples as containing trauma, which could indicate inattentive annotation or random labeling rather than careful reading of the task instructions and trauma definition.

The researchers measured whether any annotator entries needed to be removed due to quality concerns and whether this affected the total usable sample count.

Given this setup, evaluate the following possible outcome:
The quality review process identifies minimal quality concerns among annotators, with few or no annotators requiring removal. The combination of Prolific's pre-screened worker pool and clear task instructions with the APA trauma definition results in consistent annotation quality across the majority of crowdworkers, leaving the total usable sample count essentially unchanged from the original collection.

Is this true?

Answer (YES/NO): YES